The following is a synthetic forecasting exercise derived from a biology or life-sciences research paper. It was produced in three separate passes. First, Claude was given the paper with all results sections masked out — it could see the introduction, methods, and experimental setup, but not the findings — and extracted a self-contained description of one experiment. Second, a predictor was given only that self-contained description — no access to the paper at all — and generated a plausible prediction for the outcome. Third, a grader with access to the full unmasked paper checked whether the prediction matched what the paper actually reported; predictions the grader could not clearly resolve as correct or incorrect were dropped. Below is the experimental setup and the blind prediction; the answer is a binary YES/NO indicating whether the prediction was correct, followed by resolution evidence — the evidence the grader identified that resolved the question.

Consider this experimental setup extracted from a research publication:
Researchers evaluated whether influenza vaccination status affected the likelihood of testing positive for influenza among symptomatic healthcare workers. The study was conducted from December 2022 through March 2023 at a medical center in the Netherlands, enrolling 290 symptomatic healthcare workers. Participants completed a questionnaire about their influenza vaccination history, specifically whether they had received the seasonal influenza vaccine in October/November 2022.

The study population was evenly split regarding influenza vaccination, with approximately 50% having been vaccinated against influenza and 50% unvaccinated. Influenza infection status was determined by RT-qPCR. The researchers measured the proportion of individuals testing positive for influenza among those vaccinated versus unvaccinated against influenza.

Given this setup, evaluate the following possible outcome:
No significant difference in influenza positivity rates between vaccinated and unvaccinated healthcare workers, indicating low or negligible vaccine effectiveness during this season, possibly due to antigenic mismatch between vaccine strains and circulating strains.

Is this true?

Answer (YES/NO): YES